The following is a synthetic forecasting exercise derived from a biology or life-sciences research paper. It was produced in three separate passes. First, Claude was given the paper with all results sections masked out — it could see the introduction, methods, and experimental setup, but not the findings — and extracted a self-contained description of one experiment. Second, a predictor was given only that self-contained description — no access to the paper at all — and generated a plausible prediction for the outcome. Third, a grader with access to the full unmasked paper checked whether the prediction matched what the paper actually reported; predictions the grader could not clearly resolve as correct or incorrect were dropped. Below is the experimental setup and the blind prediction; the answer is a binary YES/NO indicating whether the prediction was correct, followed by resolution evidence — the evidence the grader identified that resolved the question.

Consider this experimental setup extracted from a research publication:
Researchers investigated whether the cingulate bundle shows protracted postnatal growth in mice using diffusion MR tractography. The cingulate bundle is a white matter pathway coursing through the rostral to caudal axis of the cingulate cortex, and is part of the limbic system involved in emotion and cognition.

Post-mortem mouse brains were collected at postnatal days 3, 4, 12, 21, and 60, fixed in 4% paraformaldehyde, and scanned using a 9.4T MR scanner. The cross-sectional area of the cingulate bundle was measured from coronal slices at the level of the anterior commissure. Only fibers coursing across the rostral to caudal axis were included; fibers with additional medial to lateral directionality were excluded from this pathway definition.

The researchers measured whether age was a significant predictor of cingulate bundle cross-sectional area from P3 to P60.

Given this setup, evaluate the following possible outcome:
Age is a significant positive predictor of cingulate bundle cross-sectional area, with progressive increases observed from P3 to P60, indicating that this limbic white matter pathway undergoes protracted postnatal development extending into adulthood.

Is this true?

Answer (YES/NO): YES